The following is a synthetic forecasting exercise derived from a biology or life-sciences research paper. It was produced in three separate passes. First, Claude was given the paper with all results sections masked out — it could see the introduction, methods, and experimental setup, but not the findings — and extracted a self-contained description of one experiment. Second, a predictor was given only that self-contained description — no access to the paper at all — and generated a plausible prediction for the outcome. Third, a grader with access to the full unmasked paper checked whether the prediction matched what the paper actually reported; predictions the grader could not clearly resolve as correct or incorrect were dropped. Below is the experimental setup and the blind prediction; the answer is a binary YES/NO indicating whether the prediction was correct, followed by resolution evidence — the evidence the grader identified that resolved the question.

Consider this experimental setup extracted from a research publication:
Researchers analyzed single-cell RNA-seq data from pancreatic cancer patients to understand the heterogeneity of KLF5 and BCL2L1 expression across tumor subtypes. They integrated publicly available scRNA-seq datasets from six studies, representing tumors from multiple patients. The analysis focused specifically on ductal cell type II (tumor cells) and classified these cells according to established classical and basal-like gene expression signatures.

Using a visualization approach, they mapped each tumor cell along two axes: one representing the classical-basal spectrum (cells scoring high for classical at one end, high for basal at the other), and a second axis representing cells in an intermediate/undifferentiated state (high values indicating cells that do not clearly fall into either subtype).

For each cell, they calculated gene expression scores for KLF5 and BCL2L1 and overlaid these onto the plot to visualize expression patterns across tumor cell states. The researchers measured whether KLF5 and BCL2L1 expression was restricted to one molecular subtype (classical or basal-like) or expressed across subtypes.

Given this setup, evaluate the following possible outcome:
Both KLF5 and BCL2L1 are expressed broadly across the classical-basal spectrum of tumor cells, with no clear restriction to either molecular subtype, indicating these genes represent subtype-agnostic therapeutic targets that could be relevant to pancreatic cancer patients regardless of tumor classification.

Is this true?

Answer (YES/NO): YES